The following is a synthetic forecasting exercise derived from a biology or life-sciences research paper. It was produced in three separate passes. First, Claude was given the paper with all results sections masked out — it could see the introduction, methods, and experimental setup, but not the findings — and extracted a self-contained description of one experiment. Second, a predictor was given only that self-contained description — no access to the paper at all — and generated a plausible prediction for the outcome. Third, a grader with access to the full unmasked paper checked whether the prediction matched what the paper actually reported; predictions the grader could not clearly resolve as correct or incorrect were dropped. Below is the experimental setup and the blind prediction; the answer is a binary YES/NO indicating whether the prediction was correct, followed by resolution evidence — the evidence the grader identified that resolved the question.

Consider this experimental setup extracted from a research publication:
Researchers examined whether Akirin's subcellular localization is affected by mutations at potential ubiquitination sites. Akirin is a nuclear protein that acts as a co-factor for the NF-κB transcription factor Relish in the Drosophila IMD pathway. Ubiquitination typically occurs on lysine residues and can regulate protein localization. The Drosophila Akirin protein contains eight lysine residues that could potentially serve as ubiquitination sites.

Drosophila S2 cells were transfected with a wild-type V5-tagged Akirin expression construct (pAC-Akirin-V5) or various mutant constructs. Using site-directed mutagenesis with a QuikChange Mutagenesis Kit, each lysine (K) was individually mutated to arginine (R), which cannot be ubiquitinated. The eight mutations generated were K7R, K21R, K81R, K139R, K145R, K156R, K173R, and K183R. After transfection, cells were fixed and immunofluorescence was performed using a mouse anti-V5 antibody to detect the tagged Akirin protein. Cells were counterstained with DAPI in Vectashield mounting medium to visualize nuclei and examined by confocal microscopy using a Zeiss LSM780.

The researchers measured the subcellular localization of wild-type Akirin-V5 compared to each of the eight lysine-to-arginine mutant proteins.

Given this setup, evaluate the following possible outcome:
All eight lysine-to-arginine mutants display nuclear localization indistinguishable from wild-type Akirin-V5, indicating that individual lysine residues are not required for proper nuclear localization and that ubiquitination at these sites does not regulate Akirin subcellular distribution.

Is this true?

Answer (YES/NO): YES